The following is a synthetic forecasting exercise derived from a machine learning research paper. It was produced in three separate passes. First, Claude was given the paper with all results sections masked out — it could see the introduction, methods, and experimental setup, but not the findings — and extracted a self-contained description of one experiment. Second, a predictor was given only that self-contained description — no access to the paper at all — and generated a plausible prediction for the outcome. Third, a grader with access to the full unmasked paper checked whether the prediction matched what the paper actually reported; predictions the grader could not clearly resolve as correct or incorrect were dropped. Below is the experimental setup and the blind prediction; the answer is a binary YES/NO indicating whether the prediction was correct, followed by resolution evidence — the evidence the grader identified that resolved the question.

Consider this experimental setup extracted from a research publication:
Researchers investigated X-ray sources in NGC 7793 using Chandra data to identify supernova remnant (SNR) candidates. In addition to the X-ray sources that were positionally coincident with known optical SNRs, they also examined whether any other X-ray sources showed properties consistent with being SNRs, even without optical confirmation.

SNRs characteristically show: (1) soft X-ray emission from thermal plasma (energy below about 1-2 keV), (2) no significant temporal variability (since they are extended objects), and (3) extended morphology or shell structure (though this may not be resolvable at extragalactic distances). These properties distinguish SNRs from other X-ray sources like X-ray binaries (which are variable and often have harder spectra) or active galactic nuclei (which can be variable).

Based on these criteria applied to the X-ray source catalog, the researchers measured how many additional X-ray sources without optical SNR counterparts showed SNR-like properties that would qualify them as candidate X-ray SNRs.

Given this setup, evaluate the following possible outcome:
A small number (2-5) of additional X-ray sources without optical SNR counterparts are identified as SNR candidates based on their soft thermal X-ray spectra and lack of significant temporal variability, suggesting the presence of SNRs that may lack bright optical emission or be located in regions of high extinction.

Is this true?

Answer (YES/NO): YES